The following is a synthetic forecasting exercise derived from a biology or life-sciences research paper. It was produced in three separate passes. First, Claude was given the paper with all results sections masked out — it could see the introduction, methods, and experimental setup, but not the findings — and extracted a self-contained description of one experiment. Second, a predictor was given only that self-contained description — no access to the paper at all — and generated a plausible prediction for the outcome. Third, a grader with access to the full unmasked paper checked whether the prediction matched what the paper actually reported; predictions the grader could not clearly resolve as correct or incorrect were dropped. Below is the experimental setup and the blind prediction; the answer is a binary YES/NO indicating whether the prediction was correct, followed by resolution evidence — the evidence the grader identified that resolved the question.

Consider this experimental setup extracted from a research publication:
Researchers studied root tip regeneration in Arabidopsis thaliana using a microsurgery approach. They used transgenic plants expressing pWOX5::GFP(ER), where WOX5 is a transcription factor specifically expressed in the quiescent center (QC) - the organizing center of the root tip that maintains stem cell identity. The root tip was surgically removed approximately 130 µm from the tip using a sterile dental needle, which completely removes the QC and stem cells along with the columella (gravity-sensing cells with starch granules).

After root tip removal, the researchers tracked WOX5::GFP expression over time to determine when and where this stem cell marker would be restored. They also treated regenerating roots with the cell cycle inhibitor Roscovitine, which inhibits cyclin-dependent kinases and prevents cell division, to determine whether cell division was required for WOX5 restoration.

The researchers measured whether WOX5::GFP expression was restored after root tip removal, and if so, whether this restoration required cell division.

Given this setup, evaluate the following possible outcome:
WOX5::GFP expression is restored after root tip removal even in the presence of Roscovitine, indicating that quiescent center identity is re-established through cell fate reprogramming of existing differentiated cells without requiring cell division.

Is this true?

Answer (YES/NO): YES